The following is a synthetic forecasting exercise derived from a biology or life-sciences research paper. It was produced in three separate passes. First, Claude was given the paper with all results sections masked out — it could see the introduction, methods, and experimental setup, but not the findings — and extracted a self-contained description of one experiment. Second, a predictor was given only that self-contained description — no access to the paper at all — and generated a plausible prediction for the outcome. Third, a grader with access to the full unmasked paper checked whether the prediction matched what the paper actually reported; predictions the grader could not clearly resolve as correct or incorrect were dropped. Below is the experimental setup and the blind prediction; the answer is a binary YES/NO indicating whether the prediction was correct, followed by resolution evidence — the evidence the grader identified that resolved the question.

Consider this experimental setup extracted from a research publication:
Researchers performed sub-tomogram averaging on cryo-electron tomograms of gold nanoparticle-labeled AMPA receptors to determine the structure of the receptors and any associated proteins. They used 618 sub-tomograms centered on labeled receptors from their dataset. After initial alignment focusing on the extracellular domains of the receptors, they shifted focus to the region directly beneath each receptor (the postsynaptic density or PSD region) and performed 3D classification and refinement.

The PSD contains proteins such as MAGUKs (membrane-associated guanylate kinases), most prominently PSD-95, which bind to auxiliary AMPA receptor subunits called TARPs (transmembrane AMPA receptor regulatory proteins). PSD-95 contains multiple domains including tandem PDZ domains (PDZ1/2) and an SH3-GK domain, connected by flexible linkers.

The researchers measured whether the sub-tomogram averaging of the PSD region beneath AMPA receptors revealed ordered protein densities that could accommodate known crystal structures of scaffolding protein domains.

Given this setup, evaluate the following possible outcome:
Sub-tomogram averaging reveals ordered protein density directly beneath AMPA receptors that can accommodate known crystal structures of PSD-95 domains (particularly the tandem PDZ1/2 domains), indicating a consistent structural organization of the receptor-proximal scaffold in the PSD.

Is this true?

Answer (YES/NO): YES